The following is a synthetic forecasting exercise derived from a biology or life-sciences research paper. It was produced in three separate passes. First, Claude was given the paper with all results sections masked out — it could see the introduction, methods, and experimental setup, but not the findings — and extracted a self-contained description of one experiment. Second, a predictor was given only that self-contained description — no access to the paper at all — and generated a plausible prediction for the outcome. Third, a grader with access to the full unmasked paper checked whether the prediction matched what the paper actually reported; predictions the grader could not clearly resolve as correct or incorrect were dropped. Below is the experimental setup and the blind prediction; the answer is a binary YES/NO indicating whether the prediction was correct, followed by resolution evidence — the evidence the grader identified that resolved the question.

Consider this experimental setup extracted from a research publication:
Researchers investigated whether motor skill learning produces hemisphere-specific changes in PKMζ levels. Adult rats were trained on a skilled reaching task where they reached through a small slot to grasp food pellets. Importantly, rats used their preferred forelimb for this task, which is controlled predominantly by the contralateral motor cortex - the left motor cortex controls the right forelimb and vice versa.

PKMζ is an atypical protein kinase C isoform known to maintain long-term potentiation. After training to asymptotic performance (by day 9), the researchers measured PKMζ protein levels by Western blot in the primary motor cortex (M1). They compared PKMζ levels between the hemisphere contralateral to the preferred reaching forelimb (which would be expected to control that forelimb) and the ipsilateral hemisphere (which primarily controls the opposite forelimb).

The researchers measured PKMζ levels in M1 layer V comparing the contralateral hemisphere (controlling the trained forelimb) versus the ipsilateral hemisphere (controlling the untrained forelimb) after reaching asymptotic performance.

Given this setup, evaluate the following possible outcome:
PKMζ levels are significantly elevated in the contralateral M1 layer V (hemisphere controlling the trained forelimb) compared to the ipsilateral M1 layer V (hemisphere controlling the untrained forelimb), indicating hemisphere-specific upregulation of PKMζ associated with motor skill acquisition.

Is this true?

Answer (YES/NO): YES